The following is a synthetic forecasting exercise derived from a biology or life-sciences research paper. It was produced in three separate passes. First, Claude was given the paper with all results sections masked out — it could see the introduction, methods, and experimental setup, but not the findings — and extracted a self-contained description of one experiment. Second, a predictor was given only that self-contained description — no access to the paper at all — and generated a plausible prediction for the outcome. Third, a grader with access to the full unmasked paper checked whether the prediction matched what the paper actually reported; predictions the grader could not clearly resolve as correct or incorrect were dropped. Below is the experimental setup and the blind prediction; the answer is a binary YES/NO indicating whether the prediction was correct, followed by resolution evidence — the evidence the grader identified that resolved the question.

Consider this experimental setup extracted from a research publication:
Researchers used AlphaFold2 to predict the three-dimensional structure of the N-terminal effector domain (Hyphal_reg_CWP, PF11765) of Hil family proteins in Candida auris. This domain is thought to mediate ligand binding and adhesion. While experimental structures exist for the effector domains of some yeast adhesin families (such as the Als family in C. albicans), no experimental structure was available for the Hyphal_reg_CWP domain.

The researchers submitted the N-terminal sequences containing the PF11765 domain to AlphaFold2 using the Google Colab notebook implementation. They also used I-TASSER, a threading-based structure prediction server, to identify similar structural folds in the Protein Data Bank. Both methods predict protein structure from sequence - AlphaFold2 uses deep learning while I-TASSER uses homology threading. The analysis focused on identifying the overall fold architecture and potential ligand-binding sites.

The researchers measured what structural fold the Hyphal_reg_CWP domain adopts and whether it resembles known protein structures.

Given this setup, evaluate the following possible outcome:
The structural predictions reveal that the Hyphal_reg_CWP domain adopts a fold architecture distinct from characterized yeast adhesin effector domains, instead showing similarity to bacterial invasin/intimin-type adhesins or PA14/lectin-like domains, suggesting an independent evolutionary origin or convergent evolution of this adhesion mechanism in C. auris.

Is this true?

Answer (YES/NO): NO